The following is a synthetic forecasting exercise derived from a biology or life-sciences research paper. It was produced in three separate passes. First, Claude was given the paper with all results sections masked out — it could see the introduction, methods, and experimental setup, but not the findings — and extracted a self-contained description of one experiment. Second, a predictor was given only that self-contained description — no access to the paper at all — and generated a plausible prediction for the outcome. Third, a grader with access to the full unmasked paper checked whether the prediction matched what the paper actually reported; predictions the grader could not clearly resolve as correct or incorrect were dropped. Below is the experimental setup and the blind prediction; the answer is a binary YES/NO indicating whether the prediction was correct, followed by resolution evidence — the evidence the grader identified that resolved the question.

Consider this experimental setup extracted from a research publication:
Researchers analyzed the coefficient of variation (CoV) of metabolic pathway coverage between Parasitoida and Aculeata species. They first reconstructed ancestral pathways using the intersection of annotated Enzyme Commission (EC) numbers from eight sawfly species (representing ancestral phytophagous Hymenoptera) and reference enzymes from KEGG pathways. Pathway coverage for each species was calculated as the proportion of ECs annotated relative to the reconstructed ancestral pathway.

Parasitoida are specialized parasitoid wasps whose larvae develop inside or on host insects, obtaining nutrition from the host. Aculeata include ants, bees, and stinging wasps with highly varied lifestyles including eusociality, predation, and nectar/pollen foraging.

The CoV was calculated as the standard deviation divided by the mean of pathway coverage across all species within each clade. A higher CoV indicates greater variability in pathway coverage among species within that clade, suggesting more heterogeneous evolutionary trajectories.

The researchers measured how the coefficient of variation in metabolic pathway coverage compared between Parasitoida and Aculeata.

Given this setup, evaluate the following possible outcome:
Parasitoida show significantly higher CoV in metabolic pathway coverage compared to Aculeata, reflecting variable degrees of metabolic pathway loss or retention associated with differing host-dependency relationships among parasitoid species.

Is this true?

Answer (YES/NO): YES